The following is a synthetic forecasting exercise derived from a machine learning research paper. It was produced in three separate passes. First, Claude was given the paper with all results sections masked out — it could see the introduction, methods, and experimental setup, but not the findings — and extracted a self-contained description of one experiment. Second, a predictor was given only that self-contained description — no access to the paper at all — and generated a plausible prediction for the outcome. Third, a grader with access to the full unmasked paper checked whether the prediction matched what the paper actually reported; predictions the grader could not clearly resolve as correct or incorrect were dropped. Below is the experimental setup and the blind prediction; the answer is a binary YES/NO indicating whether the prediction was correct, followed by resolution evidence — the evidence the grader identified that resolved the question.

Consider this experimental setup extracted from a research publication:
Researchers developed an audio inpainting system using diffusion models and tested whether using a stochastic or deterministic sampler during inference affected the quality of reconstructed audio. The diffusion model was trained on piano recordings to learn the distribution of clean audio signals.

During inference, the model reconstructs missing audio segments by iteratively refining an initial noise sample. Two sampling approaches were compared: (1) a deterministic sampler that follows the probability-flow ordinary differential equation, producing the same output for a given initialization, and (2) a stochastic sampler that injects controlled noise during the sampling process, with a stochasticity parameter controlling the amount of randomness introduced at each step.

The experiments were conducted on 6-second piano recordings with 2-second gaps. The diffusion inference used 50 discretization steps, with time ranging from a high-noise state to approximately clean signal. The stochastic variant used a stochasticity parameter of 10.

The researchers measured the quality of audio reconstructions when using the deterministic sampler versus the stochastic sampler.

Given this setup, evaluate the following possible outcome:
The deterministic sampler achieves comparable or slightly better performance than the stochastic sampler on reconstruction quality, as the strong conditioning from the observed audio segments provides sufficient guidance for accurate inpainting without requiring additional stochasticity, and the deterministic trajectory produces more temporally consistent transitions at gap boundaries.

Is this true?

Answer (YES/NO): NO